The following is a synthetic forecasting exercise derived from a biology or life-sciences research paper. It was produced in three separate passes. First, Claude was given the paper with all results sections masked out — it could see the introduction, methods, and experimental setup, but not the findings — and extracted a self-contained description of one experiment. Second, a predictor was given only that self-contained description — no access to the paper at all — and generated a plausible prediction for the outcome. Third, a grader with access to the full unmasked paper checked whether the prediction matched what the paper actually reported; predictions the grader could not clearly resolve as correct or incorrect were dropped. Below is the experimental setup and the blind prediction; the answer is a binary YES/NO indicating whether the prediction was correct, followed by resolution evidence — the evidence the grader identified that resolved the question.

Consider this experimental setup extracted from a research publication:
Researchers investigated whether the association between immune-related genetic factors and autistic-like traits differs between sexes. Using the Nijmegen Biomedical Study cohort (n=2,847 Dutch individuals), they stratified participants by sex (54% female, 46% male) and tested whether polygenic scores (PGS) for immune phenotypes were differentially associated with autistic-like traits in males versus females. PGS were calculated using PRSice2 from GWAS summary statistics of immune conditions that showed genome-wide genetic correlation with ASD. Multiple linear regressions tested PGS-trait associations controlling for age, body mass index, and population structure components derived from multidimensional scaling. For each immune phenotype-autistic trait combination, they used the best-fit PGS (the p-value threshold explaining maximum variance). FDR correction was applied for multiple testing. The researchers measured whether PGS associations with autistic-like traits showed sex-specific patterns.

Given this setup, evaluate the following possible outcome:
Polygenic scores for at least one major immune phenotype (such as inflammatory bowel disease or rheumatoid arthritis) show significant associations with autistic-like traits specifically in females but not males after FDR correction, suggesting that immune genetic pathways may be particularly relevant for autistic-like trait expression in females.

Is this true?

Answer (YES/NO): NO